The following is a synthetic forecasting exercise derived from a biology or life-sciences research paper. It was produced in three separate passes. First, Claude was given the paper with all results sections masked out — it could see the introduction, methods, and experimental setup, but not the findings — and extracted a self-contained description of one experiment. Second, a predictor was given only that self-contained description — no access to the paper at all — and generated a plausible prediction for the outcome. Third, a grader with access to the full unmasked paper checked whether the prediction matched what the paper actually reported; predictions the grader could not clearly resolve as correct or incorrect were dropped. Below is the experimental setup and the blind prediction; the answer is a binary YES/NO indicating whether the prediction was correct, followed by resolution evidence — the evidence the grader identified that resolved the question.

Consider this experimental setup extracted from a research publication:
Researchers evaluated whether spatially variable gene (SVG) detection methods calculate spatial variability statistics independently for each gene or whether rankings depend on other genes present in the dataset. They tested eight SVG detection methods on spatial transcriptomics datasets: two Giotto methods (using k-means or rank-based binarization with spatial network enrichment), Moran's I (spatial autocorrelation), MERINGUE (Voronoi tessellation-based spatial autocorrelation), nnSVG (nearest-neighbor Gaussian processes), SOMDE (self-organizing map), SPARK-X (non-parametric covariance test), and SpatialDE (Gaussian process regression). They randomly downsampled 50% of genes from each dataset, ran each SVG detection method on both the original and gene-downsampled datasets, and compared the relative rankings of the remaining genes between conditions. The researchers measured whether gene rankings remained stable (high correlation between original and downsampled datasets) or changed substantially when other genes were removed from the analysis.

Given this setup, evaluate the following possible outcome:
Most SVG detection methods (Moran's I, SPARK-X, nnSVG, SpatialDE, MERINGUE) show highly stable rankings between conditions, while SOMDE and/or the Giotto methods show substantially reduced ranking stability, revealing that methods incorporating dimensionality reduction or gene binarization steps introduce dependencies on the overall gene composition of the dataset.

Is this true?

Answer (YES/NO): NO